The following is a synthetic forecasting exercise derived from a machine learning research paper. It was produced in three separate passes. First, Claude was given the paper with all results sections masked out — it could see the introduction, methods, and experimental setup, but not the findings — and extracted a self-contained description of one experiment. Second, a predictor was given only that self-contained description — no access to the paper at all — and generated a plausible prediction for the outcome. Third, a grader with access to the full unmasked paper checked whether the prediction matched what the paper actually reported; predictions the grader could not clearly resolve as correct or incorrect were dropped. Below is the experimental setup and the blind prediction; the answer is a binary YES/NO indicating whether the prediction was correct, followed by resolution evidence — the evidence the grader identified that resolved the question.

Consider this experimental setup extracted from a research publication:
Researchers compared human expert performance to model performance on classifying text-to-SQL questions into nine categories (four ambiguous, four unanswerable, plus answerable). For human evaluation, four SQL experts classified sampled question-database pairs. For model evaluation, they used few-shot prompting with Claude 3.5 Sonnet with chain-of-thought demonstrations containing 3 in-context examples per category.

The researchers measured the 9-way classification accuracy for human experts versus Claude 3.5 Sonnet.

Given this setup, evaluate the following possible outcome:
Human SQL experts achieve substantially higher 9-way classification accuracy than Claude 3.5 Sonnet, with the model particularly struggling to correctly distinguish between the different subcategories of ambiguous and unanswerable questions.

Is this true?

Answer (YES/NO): YES